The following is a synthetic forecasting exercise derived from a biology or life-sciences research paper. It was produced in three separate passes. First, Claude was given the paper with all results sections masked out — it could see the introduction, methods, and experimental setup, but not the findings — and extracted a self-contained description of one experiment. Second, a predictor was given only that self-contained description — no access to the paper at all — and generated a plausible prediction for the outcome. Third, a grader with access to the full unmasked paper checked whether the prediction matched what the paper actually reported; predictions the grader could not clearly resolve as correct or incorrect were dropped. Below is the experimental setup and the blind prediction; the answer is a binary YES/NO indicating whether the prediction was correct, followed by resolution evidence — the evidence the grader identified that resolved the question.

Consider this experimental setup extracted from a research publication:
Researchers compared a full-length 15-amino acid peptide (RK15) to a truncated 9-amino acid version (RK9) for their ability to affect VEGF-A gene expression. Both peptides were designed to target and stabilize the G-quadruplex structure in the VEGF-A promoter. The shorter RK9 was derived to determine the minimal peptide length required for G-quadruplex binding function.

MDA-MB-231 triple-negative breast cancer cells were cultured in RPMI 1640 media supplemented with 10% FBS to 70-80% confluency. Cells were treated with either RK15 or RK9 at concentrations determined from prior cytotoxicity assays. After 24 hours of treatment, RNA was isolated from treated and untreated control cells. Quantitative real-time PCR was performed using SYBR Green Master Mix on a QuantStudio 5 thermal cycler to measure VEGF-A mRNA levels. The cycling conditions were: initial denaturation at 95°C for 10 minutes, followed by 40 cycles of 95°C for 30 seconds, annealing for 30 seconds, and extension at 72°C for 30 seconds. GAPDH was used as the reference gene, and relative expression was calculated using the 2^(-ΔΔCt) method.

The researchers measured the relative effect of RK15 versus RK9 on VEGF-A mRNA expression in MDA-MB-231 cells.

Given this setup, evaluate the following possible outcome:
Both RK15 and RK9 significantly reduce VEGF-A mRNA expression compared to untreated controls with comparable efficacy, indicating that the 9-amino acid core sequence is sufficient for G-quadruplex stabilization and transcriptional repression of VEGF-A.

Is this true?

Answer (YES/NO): NO